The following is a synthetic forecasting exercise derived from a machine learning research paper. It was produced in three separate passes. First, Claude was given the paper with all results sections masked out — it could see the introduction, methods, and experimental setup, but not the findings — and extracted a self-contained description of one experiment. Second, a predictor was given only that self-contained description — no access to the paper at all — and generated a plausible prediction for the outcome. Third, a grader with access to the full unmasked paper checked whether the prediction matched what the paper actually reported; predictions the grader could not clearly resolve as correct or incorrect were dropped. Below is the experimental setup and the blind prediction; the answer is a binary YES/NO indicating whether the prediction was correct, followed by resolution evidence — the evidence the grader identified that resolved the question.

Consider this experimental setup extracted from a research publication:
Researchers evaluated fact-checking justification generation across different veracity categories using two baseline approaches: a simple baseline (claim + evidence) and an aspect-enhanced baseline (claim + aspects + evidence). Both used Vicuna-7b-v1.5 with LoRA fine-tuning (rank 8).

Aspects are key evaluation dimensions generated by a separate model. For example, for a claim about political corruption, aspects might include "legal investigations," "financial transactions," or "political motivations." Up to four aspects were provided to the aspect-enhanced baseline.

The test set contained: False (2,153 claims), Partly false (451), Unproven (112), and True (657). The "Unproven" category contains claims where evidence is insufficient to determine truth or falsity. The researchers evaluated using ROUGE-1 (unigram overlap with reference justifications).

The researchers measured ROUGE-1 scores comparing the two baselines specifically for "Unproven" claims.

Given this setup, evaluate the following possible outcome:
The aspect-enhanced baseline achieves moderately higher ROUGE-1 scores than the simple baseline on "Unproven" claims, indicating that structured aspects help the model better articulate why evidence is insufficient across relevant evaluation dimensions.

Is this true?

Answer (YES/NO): NO